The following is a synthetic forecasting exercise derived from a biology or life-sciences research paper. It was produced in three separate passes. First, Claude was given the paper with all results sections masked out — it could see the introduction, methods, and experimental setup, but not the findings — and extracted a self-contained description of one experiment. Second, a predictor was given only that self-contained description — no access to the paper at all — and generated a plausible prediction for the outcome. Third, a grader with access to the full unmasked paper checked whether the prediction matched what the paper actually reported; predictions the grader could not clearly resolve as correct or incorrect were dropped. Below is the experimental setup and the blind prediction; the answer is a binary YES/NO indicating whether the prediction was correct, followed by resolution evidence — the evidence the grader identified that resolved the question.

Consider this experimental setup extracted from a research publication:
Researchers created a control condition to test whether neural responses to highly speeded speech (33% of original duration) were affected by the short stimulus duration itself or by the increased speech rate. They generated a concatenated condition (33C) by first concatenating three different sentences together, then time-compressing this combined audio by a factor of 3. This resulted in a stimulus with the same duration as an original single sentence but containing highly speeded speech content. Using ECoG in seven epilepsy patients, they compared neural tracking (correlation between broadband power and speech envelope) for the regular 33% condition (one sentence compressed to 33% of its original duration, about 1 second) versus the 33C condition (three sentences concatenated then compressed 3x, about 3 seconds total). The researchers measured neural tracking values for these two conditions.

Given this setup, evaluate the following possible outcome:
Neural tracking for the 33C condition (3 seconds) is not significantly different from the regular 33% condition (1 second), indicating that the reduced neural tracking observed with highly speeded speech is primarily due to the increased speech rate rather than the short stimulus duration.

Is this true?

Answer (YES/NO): YES